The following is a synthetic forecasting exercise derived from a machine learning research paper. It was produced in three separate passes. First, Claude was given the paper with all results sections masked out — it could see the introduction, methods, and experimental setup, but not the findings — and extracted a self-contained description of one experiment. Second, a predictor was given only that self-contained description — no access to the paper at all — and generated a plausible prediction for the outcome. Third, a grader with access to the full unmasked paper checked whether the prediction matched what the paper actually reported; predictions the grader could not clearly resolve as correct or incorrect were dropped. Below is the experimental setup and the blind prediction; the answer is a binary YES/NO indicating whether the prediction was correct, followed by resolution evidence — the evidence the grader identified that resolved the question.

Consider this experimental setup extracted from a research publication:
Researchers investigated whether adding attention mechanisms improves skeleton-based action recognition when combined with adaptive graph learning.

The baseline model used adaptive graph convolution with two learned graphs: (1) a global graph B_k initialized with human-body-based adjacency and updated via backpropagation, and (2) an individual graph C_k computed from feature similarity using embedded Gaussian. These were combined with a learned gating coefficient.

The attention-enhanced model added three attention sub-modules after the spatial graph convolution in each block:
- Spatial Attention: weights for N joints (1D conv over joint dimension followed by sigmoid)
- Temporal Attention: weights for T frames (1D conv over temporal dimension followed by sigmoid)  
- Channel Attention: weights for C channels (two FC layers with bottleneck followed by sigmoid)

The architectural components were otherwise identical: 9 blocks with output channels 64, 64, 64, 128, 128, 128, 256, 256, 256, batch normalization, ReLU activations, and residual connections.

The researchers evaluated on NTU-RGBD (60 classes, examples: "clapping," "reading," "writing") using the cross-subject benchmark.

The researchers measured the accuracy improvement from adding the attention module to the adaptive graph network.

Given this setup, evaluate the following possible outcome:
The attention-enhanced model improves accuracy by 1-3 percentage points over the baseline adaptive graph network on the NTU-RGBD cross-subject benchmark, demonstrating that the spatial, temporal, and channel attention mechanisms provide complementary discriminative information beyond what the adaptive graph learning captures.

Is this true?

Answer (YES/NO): NO